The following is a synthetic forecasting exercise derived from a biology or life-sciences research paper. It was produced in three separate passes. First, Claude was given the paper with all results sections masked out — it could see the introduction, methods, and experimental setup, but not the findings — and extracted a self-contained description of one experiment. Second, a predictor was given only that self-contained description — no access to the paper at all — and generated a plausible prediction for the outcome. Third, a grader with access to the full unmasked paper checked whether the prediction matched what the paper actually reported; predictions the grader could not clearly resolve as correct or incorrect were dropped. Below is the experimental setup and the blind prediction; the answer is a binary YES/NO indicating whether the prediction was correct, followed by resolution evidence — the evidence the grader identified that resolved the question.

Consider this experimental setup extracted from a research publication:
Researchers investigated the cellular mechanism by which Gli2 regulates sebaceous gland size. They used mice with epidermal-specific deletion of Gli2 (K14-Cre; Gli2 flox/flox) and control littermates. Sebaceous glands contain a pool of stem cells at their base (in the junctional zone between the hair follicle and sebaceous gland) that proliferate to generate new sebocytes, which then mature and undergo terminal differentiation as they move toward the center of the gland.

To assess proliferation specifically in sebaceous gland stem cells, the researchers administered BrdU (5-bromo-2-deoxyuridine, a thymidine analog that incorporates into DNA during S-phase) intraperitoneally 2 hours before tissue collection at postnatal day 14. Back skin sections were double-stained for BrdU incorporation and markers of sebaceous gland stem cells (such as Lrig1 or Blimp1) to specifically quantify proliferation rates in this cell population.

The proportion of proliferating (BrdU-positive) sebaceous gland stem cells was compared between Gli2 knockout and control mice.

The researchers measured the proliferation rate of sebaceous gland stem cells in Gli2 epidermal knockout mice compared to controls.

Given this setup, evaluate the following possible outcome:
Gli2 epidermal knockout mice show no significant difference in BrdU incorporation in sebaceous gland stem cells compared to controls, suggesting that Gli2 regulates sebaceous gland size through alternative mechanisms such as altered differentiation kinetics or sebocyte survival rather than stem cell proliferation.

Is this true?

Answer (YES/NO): NO